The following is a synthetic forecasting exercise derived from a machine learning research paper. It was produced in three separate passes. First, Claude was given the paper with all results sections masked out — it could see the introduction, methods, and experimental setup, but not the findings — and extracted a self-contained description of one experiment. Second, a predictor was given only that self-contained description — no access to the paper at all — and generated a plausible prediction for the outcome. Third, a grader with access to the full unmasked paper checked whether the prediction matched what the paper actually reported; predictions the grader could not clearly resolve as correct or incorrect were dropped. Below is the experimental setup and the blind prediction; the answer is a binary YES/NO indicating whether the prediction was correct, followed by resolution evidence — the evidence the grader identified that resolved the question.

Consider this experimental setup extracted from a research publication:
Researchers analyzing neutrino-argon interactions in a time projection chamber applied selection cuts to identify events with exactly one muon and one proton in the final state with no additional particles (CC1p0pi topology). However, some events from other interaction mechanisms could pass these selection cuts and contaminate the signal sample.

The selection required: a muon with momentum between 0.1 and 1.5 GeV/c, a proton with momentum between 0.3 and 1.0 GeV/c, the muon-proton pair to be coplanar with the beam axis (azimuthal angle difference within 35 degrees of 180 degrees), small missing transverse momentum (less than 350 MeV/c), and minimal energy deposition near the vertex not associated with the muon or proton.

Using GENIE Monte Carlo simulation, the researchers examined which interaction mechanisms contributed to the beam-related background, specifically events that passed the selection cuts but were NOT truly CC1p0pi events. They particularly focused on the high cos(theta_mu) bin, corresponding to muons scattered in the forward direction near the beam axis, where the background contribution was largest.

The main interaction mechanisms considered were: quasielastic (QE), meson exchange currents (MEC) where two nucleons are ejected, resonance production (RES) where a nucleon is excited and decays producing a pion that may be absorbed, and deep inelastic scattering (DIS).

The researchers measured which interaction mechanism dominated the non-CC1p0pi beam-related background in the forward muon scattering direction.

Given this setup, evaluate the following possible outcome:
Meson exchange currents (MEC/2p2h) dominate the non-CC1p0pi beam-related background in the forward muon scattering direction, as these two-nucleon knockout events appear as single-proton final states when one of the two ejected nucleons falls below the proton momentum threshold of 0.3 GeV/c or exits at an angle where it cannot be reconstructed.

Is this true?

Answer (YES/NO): NO